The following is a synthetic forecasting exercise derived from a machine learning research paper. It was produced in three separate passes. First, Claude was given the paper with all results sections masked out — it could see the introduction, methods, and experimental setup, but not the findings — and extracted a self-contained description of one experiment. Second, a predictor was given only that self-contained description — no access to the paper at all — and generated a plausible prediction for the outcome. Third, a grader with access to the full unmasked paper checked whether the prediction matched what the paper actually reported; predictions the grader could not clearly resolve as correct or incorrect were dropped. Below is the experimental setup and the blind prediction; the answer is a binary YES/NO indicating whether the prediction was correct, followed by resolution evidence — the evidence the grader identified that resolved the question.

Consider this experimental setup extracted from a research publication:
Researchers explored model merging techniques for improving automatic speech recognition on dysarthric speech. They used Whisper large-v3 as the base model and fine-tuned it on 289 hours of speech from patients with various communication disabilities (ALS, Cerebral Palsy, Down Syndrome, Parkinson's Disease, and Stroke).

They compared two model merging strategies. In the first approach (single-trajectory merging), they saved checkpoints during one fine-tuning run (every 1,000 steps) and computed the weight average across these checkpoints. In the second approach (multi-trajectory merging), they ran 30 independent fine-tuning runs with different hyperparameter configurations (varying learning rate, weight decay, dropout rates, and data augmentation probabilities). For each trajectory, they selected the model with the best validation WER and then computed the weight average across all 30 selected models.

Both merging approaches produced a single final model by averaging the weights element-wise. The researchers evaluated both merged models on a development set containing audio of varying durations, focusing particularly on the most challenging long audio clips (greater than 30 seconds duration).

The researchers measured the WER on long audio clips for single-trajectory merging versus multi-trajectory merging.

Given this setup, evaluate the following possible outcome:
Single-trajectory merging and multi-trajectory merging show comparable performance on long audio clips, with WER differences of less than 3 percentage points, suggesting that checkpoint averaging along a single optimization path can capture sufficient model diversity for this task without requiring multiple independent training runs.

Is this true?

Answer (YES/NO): YES